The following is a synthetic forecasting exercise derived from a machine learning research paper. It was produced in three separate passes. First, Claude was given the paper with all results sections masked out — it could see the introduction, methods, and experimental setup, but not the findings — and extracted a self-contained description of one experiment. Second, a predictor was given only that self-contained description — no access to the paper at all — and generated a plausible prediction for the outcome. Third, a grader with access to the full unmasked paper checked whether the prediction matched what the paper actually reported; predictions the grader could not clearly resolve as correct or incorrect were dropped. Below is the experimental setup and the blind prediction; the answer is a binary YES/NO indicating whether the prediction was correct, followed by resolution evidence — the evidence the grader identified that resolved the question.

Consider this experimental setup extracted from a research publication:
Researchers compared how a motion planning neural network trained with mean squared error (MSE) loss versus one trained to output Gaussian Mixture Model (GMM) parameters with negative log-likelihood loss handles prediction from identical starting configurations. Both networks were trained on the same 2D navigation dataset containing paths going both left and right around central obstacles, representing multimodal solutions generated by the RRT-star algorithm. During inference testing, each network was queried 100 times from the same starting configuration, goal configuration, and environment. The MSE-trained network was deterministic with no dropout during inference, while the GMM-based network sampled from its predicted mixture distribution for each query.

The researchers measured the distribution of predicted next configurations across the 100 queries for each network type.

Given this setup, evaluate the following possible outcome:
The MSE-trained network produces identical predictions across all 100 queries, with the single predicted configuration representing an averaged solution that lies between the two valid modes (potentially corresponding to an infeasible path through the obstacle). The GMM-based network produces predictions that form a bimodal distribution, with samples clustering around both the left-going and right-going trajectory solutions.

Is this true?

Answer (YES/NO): NO